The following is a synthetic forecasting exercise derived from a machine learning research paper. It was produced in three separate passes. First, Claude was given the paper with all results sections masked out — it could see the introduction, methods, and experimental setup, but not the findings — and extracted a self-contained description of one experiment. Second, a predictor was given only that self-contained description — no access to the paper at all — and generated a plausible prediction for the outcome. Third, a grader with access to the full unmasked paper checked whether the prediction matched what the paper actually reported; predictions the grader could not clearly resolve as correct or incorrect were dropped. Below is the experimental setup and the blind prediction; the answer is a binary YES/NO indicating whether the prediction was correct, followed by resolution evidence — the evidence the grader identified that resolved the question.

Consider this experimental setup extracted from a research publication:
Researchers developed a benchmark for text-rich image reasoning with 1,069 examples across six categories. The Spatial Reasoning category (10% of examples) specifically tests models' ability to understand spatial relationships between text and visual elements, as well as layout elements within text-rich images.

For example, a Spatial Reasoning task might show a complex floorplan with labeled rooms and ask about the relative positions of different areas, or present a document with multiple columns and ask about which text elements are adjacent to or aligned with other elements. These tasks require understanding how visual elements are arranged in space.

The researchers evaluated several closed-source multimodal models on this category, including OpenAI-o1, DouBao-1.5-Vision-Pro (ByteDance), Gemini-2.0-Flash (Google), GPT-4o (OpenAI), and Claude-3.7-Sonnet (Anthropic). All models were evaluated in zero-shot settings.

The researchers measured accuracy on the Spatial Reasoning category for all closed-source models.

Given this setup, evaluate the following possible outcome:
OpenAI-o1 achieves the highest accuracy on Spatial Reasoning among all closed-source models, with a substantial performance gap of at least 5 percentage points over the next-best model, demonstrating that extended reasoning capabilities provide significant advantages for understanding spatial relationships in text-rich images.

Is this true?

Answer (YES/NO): NO